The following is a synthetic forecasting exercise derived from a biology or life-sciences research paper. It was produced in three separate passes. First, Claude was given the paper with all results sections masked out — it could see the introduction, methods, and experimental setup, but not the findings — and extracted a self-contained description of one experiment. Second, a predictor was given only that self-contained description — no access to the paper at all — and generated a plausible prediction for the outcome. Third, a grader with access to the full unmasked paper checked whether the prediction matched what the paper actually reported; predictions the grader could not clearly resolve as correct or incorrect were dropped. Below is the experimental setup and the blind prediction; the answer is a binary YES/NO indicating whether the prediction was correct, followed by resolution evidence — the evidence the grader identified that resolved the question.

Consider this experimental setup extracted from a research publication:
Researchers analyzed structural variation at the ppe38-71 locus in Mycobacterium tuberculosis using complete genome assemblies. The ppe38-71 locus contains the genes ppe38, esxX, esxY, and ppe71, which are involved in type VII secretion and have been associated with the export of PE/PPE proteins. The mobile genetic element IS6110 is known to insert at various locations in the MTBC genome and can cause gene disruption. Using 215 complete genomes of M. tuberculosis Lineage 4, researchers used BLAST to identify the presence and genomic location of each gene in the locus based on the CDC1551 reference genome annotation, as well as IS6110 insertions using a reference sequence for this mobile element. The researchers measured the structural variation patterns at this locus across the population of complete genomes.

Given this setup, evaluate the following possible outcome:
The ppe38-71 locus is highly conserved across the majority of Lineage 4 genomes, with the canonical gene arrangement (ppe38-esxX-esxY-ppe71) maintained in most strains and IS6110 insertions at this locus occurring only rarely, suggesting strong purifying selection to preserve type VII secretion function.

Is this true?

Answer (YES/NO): NO